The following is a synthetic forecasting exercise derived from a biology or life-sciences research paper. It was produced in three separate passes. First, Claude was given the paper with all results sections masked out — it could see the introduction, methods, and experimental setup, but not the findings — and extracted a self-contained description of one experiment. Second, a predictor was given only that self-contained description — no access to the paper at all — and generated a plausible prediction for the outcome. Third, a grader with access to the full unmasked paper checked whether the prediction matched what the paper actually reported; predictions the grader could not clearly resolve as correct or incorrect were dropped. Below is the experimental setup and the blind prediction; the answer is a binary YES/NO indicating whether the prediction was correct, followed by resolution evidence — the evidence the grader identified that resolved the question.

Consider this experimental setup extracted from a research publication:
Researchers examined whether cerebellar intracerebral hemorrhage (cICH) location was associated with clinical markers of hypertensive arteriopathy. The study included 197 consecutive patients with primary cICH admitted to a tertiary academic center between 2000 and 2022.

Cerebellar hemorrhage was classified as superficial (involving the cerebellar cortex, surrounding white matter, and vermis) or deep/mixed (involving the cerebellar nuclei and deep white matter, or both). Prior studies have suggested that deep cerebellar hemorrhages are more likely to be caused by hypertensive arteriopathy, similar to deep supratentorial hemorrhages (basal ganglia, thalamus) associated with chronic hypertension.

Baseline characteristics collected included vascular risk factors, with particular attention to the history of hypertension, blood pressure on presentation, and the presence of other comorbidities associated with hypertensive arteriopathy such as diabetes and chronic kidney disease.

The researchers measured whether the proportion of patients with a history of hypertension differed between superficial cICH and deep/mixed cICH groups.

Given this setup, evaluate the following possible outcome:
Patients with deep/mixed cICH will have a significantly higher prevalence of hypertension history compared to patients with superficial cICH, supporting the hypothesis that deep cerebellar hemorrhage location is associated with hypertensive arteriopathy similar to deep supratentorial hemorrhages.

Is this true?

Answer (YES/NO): YES